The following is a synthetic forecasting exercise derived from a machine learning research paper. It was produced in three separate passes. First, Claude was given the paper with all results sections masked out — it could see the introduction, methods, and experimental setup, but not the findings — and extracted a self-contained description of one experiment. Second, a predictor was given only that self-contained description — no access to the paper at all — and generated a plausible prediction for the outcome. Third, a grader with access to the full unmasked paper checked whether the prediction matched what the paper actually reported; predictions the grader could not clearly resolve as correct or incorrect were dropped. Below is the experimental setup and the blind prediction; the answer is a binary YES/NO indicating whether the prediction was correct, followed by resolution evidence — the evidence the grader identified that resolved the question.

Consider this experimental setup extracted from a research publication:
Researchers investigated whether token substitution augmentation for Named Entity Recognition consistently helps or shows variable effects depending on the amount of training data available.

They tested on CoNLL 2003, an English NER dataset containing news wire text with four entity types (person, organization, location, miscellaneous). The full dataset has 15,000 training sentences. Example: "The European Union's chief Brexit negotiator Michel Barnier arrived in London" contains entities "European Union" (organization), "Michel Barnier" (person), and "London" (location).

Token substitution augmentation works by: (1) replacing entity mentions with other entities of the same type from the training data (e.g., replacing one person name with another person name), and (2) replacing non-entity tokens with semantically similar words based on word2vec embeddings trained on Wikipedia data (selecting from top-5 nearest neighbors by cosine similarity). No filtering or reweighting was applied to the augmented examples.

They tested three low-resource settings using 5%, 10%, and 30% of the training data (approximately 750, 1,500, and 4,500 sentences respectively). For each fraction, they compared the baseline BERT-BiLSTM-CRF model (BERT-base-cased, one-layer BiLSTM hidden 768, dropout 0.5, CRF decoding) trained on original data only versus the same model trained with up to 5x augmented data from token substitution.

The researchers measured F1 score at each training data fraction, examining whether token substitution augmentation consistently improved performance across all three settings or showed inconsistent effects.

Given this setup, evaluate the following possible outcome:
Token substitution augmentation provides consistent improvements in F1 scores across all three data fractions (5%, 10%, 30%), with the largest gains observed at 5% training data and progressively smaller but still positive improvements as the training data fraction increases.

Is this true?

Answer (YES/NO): NO